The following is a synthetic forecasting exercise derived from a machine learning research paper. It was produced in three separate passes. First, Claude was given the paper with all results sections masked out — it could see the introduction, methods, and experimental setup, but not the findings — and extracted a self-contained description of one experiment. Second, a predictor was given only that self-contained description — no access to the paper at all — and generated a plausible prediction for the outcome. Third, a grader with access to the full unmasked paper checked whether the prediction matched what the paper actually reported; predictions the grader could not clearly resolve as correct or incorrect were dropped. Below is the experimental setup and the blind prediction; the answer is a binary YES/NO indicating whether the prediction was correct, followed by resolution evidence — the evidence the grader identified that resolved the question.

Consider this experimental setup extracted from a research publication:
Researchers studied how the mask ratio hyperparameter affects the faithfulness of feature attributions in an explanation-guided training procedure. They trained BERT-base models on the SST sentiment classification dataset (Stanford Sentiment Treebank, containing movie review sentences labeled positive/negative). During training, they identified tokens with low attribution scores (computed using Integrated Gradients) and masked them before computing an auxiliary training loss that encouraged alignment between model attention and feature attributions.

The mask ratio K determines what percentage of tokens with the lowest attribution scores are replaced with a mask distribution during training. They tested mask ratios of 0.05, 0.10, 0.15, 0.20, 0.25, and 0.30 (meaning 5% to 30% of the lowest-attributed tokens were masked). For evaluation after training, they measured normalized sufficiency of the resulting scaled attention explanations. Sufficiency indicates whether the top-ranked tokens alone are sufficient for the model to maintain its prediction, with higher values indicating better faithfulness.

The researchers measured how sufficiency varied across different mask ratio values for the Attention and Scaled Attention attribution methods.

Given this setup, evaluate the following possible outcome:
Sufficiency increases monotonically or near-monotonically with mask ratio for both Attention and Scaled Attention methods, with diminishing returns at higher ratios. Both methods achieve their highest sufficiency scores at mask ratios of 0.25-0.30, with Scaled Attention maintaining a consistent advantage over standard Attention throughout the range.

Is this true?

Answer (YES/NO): NO